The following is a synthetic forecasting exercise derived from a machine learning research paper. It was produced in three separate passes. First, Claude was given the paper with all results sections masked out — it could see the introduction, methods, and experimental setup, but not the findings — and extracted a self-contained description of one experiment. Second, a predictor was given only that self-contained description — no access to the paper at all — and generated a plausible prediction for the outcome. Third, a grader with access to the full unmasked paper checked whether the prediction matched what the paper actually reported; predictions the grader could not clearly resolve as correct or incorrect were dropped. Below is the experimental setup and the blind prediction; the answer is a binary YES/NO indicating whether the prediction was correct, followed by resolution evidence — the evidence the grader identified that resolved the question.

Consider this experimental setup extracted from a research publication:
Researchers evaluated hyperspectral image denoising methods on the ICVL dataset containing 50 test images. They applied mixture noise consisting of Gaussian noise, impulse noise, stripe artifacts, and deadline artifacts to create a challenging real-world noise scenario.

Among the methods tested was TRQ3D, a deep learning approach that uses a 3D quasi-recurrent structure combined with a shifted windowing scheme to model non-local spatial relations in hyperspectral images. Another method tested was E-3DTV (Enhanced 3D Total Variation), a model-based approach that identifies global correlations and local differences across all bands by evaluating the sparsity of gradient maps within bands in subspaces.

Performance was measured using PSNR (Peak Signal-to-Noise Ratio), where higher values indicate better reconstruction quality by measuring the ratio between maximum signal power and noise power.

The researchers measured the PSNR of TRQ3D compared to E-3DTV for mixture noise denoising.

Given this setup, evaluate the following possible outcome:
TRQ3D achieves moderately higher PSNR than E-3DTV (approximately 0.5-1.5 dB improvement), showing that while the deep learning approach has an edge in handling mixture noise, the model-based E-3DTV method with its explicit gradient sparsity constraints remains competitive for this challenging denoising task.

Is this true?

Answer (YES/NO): NO